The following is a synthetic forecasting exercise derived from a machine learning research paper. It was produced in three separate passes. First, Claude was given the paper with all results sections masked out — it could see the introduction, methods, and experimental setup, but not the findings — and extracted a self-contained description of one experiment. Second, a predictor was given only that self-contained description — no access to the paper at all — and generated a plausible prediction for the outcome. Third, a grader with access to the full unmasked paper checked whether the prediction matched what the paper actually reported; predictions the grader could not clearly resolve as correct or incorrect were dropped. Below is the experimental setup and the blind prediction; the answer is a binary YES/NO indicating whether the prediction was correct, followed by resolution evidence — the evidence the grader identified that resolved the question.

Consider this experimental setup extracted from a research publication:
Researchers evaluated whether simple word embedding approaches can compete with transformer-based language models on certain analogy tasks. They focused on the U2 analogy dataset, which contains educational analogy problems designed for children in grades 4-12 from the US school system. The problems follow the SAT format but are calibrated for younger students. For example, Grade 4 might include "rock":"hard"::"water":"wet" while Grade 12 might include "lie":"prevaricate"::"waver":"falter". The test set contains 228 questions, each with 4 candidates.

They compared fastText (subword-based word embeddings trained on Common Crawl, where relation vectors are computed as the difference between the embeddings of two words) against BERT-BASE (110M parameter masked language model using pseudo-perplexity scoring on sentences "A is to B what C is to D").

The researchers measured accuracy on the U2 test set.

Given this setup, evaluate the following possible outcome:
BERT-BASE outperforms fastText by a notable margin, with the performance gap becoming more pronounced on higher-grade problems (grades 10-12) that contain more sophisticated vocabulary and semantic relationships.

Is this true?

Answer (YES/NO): NO